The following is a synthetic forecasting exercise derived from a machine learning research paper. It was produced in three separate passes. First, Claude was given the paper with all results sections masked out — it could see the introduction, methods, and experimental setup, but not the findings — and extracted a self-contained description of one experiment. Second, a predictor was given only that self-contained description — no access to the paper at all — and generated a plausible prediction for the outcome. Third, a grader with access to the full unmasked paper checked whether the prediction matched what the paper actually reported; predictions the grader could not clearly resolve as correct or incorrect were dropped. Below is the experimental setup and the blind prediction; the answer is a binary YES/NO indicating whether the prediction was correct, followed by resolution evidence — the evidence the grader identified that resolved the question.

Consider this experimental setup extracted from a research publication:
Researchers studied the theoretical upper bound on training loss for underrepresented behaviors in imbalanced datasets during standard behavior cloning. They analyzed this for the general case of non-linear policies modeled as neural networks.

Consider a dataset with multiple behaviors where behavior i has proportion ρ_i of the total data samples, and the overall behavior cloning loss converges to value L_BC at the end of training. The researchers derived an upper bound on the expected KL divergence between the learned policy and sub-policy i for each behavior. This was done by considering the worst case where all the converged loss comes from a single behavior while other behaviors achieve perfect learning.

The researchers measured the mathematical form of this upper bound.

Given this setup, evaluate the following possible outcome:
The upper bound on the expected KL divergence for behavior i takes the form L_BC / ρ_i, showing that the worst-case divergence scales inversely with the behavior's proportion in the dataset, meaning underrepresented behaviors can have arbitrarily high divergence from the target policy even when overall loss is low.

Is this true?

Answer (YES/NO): YES